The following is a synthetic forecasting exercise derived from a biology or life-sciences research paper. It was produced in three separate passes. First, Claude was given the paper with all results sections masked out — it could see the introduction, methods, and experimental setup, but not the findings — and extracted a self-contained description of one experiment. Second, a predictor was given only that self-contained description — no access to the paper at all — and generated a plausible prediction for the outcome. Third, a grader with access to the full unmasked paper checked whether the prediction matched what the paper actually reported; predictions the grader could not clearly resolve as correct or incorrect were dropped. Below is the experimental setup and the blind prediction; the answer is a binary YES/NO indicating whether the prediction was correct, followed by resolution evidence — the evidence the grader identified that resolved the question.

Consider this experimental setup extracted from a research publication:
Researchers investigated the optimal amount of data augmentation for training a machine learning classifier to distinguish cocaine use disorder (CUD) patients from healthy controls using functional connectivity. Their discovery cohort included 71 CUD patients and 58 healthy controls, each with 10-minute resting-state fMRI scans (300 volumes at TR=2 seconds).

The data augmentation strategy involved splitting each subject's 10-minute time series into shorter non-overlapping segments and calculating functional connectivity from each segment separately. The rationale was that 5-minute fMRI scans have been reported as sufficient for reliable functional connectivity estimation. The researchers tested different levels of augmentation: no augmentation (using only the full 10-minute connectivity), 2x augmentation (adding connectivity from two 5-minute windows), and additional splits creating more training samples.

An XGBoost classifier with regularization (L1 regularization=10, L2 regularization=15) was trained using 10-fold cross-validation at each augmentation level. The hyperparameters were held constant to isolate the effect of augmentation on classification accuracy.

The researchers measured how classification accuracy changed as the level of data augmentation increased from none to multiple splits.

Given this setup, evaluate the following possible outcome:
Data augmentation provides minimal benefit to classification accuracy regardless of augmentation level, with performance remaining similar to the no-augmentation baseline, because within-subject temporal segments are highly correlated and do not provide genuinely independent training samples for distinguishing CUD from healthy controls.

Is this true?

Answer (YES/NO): NO